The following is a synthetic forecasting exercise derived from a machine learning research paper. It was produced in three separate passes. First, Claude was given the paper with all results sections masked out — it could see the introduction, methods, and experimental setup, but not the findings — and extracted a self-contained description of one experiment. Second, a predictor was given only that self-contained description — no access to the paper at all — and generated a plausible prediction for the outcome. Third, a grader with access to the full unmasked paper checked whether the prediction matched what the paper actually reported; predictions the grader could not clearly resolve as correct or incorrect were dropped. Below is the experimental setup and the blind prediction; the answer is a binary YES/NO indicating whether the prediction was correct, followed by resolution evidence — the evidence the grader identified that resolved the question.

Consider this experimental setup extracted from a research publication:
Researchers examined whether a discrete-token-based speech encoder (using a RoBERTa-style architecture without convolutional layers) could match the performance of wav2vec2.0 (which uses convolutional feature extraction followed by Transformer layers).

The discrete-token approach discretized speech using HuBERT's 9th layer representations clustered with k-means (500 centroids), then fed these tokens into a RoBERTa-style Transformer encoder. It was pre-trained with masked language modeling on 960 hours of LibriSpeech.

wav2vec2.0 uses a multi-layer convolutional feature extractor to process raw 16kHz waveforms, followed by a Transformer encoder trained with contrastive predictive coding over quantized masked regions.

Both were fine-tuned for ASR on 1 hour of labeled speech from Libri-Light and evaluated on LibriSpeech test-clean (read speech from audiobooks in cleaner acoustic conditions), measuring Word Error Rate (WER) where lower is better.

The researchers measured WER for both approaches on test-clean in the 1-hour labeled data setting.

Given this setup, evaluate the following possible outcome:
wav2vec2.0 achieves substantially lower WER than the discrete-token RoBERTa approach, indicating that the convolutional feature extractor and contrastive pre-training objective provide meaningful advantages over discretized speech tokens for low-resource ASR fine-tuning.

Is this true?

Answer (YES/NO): NO